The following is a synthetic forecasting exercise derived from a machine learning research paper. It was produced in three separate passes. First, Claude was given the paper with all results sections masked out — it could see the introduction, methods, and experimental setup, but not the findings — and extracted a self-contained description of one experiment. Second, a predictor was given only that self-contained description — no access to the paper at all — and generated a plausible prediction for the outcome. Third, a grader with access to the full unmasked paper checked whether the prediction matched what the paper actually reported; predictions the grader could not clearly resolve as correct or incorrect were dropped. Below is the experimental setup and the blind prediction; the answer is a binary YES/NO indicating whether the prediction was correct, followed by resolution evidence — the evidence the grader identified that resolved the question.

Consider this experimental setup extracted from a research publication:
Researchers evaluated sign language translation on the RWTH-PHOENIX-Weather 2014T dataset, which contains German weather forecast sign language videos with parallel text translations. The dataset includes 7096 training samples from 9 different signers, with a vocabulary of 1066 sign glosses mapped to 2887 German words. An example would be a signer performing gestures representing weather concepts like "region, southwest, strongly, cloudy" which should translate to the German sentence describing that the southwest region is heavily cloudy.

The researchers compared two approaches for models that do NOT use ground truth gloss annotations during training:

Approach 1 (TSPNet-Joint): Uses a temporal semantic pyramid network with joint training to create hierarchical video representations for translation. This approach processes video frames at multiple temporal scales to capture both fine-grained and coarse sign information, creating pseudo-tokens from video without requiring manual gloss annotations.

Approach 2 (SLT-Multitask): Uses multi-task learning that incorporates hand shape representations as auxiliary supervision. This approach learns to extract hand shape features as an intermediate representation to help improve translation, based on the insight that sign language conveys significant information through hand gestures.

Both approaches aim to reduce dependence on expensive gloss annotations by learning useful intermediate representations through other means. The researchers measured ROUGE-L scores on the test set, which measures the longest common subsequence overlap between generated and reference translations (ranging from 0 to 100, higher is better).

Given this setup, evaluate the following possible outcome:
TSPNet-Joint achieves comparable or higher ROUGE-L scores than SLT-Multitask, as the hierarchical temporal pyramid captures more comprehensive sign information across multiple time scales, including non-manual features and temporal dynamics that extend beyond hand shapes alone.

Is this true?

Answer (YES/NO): NO